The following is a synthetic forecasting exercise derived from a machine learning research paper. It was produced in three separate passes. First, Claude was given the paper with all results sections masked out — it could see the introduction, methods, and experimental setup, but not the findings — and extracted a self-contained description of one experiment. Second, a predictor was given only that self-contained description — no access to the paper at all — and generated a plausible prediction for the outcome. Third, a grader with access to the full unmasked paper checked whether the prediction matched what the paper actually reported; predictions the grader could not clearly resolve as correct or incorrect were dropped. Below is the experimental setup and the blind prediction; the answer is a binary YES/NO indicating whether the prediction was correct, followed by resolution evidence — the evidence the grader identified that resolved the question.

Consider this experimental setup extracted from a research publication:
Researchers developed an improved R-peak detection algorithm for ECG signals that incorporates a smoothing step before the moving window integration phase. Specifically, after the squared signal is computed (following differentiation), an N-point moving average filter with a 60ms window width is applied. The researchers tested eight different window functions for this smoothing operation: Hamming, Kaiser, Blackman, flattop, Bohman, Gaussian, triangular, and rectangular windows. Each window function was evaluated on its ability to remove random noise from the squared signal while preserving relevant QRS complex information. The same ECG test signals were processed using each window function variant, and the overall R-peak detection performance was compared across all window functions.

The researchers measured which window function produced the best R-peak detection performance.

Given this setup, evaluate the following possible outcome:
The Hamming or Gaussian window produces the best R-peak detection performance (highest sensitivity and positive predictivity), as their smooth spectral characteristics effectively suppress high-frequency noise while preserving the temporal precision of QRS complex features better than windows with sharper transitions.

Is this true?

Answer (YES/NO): NO